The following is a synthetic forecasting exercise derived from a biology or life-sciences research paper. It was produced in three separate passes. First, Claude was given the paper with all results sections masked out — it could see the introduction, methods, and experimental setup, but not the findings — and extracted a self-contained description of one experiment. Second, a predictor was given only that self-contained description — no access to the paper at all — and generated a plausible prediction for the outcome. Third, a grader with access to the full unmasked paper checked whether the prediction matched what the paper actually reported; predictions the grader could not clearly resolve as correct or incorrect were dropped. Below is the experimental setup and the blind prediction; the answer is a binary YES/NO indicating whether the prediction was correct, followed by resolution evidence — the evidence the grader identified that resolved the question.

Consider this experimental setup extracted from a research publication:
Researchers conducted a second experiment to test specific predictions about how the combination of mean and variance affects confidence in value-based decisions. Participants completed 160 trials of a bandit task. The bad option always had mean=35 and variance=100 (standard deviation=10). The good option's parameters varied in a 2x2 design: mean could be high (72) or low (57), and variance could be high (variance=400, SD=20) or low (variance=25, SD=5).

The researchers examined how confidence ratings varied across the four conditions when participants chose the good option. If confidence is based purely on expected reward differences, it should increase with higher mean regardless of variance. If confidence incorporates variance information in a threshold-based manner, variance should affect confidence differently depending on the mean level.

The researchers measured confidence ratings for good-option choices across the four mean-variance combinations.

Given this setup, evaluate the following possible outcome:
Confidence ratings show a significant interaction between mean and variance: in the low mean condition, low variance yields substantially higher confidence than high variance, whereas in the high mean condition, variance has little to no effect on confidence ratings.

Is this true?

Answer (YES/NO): NO